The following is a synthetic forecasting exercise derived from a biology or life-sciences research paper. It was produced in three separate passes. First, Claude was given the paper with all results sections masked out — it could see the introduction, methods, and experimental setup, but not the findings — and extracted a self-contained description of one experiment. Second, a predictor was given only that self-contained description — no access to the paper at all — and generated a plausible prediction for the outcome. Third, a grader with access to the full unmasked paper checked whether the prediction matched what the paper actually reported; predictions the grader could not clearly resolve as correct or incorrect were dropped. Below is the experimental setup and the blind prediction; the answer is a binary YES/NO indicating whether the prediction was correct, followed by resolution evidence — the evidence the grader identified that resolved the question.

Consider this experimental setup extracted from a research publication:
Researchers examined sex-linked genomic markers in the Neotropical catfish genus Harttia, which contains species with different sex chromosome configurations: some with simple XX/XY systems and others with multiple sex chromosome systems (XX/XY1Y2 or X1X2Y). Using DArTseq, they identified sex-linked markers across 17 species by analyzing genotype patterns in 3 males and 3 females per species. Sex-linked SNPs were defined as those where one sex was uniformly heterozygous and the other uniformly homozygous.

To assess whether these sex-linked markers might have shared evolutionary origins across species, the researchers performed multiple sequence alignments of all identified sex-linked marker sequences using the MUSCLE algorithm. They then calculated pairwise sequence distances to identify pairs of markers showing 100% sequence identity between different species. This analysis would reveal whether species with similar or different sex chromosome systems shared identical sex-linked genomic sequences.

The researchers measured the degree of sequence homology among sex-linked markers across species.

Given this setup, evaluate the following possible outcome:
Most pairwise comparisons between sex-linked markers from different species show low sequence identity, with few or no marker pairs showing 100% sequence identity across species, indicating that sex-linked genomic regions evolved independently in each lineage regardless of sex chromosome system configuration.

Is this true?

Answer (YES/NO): NO